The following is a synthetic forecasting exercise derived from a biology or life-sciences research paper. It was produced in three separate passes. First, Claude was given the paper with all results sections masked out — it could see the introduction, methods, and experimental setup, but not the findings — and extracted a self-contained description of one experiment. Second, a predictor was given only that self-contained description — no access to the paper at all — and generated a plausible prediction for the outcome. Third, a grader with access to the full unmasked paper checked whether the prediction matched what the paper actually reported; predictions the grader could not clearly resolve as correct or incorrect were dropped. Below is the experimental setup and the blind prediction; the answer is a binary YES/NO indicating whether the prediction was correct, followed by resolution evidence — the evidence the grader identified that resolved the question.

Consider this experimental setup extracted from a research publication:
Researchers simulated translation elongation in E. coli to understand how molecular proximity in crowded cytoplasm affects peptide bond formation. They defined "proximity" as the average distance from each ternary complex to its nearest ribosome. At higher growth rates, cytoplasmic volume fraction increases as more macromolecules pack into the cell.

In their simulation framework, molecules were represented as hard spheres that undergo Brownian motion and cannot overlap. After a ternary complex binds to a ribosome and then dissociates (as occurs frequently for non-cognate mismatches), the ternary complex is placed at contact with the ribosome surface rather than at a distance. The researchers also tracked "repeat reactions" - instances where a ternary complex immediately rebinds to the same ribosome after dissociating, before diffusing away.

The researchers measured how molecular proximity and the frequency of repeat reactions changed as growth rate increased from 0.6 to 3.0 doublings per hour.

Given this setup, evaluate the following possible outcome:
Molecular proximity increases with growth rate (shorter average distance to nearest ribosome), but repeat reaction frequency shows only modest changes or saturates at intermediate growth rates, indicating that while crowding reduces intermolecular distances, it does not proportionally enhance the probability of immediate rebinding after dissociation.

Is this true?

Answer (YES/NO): NO